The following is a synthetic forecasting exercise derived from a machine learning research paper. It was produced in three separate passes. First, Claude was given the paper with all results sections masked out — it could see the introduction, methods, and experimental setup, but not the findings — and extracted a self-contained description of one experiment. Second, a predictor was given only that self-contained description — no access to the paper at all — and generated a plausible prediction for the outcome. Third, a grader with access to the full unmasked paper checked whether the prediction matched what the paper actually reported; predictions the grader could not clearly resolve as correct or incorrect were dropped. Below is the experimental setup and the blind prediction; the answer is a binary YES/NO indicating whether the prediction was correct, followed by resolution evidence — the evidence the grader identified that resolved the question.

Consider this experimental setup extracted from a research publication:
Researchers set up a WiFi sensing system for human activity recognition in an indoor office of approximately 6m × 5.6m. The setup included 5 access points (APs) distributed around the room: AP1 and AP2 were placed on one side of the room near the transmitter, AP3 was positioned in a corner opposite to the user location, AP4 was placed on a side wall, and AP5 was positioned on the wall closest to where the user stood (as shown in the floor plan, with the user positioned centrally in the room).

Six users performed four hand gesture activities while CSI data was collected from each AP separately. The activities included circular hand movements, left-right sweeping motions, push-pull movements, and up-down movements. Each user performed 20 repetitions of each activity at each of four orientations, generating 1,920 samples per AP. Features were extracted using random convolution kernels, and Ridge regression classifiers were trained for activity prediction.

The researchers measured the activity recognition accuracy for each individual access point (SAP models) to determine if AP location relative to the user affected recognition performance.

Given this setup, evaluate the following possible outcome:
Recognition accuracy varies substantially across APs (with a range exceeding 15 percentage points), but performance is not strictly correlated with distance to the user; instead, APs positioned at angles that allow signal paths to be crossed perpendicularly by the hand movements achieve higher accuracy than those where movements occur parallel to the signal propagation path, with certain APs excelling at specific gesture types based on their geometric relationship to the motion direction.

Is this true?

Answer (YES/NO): NO